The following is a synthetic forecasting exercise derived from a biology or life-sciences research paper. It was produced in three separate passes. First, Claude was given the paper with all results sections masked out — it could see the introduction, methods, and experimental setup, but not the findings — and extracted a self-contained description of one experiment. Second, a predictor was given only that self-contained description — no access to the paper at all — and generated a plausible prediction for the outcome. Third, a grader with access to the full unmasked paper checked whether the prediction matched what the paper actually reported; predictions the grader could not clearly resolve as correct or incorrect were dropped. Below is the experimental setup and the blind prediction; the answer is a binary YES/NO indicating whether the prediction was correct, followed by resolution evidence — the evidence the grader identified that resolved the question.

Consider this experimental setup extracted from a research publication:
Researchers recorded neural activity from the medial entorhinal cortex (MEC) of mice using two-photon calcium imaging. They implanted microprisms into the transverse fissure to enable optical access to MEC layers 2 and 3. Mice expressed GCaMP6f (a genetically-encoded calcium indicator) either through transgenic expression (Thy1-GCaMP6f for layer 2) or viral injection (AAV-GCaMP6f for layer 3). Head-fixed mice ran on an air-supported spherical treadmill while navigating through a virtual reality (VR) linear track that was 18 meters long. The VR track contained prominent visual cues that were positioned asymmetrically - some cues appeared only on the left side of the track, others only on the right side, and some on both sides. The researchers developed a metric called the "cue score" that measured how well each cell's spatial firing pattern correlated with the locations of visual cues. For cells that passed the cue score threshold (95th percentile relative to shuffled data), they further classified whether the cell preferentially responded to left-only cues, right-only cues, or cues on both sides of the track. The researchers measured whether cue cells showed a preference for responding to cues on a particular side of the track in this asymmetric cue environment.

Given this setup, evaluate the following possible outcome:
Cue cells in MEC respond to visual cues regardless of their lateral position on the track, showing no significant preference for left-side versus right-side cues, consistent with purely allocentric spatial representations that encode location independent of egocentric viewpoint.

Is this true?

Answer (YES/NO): NO